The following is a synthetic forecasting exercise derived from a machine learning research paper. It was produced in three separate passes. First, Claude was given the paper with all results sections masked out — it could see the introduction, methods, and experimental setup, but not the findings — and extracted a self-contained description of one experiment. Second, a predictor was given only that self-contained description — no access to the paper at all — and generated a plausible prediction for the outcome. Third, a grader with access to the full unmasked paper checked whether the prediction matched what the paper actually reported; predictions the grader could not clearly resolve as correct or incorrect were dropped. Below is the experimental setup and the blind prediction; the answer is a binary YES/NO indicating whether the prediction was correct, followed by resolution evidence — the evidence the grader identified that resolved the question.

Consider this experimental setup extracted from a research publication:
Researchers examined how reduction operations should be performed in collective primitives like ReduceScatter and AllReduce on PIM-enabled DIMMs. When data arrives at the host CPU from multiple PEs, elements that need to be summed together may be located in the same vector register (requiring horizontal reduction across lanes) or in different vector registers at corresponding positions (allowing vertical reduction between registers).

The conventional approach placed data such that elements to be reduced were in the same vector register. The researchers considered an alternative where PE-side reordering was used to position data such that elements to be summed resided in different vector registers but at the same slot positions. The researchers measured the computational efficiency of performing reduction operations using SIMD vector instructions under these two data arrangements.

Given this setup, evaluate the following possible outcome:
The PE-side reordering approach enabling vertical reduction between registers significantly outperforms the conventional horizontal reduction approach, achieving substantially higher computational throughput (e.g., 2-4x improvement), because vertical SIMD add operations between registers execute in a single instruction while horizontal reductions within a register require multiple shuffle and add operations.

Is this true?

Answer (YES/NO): NO